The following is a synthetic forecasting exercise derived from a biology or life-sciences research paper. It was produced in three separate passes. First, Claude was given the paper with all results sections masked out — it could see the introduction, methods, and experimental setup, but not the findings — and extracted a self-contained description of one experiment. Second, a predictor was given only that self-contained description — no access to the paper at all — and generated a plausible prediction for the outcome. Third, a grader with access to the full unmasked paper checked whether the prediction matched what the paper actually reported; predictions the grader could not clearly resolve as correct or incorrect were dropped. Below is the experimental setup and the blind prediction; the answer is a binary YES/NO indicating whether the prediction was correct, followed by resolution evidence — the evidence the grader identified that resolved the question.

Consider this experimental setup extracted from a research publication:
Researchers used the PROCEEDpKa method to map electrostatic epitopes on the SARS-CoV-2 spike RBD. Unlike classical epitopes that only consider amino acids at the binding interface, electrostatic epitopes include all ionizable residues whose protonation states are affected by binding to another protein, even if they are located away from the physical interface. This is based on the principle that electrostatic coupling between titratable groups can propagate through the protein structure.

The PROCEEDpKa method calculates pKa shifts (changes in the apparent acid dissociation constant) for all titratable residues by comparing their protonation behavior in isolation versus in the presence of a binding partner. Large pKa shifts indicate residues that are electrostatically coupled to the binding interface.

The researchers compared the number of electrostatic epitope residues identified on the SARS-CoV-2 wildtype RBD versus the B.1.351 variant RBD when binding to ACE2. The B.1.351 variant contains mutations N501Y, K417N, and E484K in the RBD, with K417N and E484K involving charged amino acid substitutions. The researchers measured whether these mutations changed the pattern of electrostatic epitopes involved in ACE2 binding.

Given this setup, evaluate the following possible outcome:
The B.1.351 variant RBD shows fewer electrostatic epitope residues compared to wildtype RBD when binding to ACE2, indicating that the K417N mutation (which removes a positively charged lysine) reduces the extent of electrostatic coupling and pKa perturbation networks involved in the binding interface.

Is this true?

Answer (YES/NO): NO